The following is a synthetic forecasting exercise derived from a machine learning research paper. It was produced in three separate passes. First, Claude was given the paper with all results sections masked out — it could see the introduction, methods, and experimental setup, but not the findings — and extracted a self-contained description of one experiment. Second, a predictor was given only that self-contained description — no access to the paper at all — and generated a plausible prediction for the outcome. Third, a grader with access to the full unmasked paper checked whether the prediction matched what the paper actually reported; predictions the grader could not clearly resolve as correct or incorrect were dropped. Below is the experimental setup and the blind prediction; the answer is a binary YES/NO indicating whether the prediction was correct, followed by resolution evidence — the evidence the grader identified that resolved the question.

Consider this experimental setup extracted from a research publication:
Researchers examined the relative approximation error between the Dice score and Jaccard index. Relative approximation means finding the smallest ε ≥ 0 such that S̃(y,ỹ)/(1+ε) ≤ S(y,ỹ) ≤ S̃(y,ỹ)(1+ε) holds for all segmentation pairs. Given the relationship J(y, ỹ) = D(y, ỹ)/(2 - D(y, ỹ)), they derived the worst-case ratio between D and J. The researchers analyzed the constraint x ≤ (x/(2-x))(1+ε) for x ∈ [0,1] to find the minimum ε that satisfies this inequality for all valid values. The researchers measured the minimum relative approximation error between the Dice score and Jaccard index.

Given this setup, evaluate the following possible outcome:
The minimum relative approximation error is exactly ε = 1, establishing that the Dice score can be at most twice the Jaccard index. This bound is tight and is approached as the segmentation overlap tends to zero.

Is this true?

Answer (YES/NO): YES